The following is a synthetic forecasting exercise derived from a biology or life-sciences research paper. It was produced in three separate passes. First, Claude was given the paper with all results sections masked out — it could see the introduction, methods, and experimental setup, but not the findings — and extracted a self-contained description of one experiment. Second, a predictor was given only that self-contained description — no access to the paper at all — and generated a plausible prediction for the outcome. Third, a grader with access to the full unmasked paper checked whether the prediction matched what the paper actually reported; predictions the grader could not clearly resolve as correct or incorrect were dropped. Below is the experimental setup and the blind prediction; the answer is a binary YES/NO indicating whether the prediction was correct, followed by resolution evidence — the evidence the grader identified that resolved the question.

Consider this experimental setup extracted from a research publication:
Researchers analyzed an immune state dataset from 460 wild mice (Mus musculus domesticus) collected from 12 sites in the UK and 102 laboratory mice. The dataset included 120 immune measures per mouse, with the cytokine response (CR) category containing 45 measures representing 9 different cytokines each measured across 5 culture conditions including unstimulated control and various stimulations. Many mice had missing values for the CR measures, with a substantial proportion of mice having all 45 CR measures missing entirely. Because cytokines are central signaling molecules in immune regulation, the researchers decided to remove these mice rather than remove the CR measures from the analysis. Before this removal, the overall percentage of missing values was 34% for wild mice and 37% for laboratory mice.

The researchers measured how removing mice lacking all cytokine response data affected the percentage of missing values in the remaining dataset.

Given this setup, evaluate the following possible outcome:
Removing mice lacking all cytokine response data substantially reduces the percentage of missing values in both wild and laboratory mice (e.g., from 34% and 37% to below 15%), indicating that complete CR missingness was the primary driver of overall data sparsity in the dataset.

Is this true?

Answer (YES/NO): YES